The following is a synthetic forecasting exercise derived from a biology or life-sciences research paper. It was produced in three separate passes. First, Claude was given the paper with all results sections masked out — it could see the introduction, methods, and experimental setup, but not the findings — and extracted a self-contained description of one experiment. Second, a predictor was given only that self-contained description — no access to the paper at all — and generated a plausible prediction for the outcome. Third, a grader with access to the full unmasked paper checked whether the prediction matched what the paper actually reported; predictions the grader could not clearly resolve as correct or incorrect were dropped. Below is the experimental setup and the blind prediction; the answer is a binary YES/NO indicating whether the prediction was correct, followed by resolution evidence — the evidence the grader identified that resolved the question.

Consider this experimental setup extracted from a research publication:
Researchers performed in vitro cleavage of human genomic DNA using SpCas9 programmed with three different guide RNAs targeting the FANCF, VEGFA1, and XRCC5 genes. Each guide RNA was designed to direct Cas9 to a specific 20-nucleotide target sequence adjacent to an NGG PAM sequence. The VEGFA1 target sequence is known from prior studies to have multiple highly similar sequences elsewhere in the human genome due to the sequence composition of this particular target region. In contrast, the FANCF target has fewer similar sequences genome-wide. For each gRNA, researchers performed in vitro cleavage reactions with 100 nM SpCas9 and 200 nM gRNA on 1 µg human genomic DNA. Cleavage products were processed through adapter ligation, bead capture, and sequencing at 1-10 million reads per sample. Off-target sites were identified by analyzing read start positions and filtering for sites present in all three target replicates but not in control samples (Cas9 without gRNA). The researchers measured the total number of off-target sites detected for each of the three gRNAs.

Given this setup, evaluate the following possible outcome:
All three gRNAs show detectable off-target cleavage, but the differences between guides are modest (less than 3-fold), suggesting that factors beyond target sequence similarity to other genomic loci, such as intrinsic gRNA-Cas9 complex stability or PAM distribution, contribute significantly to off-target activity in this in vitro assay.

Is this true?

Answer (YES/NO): YES